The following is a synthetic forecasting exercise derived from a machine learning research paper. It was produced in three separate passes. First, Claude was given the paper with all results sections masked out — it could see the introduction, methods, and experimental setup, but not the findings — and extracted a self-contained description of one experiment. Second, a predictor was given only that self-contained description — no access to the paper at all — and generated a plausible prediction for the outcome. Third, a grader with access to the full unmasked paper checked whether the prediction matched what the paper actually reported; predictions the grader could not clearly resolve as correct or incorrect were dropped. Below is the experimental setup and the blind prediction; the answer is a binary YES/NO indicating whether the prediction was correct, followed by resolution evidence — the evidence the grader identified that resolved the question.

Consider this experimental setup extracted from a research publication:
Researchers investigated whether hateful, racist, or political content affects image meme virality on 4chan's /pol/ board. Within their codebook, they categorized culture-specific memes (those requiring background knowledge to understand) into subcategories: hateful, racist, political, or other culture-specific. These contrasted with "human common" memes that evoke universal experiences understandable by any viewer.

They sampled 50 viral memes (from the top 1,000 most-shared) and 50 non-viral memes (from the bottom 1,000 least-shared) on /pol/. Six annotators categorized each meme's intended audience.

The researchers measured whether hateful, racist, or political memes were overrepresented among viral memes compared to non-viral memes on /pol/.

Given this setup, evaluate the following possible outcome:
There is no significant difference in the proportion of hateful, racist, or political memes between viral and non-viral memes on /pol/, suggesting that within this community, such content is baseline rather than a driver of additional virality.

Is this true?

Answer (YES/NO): YES